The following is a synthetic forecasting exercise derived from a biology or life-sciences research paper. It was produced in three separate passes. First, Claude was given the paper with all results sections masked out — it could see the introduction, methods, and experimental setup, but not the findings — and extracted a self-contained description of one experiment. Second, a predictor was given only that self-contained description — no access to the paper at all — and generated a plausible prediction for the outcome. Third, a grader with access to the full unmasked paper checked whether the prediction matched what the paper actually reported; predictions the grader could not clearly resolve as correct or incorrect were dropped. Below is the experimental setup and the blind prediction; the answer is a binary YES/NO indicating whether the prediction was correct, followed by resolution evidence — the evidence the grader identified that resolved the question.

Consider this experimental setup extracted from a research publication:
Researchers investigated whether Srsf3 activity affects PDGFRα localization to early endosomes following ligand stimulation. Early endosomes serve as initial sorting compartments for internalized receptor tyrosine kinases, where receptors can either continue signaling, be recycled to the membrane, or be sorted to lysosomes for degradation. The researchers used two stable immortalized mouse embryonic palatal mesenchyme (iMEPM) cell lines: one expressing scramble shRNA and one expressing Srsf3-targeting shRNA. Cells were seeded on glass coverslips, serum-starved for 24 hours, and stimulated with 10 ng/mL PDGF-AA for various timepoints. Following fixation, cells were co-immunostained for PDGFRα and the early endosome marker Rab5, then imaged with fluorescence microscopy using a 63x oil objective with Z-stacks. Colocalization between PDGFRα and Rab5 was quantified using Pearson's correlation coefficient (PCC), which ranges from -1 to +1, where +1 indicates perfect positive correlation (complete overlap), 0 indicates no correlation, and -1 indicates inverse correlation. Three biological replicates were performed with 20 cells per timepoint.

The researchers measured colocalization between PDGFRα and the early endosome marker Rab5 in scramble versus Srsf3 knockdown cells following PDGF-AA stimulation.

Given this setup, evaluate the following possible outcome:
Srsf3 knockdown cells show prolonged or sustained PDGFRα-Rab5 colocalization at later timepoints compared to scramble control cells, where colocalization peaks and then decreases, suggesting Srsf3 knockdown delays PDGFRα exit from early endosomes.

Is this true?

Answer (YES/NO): NO